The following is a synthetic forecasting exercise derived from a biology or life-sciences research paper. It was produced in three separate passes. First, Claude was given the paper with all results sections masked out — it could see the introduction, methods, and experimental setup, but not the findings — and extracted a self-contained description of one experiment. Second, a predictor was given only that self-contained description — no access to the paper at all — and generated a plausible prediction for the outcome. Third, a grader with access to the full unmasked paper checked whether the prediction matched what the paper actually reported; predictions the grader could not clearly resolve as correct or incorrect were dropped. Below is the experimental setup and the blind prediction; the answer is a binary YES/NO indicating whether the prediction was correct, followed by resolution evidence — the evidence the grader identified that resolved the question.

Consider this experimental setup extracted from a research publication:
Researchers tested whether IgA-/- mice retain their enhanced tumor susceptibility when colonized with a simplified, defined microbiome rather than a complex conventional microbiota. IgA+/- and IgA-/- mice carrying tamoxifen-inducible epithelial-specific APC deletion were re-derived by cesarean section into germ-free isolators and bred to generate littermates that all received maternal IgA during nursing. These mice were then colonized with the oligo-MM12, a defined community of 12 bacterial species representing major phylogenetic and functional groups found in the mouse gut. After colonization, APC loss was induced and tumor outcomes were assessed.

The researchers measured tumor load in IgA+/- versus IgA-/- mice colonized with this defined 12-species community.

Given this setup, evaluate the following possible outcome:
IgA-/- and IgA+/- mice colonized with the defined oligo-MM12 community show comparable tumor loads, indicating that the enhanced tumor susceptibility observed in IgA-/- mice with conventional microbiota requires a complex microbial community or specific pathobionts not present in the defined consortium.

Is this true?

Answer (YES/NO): NO